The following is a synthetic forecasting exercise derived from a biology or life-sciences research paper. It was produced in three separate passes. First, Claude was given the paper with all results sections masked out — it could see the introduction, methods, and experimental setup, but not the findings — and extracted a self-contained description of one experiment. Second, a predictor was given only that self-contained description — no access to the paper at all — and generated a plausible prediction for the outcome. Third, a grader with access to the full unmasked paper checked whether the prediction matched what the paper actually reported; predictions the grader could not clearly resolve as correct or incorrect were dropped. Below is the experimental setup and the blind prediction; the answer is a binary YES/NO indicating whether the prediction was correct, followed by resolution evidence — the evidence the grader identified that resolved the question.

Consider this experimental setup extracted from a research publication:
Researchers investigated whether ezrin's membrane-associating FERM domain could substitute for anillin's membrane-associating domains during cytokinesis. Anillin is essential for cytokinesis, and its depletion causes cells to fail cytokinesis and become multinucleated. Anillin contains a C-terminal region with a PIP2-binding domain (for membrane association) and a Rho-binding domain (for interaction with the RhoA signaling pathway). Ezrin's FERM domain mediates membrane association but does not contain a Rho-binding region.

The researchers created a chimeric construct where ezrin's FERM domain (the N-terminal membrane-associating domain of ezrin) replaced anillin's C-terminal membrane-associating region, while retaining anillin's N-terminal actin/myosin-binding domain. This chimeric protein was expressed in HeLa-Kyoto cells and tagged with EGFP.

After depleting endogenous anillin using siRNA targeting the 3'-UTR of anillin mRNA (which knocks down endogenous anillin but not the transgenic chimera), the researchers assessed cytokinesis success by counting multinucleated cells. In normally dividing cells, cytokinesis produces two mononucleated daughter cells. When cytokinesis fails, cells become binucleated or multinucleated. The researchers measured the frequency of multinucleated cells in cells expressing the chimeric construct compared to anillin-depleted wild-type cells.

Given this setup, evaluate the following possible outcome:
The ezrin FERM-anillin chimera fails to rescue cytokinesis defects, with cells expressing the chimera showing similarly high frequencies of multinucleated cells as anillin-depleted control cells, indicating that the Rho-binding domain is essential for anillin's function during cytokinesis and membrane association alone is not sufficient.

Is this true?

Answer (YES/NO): YES